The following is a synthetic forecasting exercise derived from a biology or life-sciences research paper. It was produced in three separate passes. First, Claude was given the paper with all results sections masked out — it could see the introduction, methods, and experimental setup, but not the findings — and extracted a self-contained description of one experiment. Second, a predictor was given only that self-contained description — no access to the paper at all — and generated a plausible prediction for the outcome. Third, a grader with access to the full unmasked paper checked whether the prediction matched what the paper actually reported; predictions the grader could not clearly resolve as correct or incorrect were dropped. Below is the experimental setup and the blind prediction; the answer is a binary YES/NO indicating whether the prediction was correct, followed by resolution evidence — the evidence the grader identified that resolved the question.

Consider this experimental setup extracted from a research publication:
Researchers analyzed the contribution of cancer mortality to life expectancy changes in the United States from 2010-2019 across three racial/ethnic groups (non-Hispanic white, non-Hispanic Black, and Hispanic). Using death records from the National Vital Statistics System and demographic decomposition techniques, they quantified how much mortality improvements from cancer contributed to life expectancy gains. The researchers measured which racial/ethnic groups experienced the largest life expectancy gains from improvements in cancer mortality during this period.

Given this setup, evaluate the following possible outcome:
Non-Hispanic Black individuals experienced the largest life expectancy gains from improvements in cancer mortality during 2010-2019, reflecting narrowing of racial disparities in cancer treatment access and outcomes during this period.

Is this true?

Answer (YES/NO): YES